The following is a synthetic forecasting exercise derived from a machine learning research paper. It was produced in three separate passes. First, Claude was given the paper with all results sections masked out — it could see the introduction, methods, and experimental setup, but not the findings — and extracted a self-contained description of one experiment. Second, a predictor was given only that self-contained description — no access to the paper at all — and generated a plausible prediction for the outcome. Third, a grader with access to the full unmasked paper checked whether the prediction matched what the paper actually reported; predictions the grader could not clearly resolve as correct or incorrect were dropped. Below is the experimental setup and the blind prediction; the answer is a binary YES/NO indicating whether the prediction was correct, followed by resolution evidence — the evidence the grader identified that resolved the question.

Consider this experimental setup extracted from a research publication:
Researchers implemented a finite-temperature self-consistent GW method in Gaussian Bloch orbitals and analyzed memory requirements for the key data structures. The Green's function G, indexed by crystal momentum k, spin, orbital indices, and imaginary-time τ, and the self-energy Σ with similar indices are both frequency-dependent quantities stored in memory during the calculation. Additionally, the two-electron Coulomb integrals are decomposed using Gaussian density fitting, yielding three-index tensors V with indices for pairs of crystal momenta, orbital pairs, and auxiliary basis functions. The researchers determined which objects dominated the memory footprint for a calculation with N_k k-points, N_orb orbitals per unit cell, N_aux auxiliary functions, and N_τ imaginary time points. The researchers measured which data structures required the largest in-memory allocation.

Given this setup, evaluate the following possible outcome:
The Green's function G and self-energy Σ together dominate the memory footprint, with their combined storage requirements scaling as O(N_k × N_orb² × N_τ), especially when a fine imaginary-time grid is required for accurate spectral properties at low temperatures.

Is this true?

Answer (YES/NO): YES